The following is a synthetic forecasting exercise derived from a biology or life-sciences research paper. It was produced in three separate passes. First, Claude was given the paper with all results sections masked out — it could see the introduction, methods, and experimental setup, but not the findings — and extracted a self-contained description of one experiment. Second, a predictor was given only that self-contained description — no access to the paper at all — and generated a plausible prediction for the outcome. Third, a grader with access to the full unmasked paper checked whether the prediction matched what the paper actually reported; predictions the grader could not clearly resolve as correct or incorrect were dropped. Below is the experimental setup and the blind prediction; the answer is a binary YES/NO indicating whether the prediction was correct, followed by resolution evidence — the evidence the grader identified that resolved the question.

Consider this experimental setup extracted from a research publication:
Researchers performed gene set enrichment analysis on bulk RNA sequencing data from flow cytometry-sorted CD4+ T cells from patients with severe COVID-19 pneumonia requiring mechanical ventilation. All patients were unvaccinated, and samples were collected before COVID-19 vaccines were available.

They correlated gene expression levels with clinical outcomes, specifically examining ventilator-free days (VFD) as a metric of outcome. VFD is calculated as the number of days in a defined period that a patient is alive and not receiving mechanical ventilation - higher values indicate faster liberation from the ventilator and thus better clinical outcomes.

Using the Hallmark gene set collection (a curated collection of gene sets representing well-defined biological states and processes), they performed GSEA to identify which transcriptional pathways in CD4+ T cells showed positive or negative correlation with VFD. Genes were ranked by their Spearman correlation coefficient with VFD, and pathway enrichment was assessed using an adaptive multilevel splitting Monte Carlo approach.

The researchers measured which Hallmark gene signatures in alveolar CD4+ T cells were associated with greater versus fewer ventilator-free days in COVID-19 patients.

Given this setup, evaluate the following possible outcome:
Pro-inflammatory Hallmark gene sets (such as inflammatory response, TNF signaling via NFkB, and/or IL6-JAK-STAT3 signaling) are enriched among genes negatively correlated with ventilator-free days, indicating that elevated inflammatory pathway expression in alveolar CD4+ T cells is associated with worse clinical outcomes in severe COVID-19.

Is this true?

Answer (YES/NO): YES